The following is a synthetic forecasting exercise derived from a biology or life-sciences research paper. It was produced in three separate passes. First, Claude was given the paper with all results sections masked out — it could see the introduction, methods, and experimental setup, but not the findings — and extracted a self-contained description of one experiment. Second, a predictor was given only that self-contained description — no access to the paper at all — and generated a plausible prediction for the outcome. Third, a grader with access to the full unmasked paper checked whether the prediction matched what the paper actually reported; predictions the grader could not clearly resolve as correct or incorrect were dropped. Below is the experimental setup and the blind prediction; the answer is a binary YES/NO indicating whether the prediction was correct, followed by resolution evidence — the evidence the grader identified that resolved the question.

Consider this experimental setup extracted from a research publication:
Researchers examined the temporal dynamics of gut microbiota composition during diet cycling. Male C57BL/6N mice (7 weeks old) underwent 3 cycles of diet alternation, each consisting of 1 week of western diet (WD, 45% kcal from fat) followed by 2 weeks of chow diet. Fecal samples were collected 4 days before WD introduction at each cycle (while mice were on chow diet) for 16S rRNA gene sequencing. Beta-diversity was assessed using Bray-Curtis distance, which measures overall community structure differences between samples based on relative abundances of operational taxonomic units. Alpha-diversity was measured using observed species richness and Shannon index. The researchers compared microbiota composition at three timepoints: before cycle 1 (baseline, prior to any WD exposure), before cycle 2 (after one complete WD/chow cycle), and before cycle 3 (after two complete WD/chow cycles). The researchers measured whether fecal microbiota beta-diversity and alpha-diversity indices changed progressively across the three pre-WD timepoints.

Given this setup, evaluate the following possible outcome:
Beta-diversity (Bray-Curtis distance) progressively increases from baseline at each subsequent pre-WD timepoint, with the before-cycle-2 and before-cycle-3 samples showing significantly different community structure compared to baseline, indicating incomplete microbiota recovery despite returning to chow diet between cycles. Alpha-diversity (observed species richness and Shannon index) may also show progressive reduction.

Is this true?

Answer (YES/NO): NO